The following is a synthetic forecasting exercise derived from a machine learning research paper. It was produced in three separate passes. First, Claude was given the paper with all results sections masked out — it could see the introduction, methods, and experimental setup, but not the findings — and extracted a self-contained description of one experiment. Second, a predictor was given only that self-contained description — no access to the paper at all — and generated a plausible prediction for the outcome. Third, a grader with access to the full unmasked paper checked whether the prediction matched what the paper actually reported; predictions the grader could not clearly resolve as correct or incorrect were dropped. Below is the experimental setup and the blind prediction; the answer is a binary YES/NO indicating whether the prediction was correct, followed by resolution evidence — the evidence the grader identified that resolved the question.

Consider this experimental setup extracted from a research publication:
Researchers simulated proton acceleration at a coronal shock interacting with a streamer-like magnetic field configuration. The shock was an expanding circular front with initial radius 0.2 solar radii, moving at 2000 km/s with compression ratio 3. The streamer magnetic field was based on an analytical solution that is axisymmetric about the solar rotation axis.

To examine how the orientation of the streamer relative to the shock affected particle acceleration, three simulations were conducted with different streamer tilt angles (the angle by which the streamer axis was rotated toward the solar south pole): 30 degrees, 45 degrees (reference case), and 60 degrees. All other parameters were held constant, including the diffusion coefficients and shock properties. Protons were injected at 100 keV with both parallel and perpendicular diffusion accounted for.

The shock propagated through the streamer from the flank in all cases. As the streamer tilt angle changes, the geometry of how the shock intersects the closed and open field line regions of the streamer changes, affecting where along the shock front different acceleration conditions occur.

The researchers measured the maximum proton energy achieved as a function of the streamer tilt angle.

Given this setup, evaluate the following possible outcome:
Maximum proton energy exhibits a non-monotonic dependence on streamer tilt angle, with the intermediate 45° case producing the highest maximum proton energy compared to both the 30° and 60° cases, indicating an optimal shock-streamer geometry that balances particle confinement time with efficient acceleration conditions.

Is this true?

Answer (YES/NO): NO